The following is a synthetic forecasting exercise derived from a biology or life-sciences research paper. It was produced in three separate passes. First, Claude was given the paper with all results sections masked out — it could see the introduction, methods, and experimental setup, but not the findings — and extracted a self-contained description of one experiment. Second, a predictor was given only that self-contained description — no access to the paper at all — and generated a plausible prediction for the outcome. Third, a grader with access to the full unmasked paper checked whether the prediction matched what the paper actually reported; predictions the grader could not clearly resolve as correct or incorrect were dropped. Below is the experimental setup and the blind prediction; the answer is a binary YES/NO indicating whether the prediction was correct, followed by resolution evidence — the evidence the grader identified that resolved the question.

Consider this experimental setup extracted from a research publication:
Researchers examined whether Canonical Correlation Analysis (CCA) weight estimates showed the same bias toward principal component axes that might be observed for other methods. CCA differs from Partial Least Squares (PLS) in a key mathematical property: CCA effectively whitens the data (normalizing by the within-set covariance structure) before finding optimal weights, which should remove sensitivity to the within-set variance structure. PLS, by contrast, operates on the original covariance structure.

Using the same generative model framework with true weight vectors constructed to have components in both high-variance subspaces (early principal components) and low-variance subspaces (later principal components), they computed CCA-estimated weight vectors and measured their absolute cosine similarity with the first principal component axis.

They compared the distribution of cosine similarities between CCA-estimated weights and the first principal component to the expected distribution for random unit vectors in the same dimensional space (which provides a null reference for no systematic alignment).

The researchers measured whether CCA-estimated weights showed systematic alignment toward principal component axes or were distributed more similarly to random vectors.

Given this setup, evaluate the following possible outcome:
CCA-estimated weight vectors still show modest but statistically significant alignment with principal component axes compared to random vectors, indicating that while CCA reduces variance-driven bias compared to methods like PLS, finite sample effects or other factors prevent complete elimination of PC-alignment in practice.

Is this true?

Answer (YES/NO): NO